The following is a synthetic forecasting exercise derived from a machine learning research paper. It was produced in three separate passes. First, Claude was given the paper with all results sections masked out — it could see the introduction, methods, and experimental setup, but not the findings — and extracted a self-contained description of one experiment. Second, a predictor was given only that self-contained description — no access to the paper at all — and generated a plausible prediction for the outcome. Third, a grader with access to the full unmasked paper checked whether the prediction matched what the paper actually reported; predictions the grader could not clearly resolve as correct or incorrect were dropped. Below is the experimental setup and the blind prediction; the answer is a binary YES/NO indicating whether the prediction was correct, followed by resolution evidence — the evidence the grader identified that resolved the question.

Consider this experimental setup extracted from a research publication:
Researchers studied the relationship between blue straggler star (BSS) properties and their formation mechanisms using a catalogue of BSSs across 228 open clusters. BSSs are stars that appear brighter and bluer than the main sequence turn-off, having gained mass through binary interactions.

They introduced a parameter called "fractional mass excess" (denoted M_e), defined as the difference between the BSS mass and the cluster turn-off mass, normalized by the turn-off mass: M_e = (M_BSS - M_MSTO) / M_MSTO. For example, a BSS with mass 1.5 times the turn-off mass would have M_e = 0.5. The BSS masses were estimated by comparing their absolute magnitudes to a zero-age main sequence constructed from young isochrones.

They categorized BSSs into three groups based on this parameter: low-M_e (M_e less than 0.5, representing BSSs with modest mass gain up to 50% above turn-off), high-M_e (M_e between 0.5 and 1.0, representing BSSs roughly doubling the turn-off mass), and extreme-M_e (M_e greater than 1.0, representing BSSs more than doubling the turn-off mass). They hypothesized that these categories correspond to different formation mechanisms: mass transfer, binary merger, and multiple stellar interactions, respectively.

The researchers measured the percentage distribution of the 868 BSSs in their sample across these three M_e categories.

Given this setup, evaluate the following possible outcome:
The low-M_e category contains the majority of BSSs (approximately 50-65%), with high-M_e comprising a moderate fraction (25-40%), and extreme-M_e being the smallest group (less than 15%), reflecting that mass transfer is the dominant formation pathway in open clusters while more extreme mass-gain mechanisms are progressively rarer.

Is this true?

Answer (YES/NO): NO